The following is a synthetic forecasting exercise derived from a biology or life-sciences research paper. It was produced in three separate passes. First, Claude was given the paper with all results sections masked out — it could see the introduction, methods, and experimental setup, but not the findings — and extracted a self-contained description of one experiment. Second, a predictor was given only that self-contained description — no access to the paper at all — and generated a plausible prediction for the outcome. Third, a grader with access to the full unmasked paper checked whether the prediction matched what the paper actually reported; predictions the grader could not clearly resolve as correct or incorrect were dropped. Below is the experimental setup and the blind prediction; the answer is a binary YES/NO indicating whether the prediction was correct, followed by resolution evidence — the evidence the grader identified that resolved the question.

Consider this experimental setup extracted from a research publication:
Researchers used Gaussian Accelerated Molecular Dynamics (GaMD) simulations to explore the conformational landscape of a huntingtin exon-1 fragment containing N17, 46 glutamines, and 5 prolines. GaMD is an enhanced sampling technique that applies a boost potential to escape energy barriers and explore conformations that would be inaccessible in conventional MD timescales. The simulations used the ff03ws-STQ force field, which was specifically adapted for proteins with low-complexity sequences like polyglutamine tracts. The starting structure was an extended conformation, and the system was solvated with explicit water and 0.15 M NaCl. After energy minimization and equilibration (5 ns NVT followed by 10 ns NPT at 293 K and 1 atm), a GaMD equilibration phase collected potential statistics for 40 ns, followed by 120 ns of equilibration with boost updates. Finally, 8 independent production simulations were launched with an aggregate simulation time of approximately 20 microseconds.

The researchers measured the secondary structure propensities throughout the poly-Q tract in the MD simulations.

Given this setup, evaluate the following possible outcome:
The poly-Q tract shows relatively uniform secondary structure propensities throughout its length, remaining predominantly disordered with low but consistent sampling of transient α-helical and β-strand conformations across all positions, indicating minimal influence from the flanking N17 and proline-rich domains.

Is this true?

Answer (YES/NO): NO